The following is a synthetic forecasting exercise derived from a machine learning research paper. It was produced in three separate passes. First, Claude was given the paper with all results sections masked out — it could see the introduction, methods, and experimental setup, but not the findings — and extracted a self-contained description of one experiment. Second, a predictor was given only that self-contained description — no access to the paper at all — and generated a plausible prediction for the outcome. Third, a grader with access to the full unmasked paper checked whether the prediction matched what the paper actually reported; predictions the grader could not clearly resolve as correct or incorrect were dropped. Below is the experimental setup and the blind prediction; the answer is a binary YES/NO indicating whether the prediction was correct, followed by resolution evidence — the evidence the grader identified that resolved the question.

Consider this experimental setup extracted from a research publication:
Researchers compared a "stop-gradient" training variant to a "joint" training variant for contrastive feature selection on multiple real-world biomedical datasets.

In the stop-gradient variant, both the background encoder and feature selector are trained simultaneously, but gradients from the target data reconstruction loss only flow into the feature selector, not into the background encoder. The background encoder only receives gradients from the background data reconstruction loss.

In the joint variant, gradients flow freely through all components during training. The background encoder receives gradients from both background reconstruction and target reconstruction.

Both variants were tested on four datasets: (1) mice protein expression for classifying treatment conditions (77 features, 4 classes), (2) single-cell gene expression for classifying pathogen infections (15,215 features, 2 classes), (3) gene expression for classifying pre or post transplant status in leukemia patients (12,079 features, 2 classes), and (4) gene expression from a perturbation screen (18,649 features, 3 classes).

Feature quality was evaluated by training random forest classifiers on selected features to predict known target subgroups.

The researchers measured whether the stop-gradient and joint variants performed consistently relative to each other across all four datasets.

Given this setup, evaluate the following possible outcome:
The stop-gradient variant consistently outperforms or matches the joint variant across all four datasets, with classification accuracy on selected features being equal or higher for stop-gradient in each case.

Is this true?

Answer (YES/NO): YES